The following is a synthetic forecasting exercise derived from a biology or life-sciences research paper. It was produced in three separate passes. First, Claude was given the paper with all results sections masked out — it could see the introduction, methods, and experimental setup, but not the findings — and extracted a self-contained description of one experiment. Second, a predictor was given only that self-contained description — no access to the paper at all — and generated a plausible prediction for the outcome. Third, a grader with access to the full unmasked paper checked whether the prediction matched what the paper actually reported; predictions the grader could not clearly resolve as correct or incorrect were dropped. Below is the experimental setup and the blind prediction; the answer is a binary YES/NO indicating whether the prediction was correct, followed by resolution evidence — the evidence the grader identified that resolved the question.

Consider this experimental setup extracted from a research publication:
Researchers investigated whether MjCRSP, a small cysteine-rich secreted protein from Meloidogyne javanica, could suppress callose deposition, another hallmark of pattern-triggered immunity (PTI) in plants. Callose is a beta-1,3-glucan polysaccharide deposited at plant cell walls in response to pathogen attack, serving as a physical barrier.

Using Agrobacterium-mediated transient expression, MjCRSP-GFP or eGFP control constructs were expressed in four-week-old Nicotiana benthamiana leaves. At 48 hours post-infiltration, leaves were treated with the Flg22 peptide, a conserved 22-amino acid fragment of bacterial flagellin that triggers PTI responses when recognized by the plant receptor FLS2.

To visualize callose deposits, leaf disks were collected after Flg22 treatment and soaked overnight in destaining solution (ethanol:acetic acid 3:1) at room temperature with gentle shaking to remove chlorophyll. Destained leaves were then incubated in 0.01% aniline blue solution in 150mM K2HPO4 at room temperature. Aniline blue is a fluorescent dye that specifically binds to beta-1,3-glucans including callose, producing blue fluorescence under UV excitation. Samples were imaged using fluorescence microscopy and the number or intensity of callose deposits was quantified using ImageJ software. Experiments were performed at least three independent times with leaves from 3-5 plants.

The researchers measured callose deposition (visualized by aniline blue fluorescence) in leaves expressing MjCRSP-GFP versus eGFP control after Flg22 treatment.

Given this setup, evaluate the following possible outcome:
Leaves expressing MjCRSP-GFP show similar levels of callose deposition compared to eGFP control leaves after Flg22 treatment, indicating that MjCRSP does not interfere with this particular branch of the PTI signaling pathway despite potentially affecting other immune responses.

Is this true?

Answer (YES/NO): NO